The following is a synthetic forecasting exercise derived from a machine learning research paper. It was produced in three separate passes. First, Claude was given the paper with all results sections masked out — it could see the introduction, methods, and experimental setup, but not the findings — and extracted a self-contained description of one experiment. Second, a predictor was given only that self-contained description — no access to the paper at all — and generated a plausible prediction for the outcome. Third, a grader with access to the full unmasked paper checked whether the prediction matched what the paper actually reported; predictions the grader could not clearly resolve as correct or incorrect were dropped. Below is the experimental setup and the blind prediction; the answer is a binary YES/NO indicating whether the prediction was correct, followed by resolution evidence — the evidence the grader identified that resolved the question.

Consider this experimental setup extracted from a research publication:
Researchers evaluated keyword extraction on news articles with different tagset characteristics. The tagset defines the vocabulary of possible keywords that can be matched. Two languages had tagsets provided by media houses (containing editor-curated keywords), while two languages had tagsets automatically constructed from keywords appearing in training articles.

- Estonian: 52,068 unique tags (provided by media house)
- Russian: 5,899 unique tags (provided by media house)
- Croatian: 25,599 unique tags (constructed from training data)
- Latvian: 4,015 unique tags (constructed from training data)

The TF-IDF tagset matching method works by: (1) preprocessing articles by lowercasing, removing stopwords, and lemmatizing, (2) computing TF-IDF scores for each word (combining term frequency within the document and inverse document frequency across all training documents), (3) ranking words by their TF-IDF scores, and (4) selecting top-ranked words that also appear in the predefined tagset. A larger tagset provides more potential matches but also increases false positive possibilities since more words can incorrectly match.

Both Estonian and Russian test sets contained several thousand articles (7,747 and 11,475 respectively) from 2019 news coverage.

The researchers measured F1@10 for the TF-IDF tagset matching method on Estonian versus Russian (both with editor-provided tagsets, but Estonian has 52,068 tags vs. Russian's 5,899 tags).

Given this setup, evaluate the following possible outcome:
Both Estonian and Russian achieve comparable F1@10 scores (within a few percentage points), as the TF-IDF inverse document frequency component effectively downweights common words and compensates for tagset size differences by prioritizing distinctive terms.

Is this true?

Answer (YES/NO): NO